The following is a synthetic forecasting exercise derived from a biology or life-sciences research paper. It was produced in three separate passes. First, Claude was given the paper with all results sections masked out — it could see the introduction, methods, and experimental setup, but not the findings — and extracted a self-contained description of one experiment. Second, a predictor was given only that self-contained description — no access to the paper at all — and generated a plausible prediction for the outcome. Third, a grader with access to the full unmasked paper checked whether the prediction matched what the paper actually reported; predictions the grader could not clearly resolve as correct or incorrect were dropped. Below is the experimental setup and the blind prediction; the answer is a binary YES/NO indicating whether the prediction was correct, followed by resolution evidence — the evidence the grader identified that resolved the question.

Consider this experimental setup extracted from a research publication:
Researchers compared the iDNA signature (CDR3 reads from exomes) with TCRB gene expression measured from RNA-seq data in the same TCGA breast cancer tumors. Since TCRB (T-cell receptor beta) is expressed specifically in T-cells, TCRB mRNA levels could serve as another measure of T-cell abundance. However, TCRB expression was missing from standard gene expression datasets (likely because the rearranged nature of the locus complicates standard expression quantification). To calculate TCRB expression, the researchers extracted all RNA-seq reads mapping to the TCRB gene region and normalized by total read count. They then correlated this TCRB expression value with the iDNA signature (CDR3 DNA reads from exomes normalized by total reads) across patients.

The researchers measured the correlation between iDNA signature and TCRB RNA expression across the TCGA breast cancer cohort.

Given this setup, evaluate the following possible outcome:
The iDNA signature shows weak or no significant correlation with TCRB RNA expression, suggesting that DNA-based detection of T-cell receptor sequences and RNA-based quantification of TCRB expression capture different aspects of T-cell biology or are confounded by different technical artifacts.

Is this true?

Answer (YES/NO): NO